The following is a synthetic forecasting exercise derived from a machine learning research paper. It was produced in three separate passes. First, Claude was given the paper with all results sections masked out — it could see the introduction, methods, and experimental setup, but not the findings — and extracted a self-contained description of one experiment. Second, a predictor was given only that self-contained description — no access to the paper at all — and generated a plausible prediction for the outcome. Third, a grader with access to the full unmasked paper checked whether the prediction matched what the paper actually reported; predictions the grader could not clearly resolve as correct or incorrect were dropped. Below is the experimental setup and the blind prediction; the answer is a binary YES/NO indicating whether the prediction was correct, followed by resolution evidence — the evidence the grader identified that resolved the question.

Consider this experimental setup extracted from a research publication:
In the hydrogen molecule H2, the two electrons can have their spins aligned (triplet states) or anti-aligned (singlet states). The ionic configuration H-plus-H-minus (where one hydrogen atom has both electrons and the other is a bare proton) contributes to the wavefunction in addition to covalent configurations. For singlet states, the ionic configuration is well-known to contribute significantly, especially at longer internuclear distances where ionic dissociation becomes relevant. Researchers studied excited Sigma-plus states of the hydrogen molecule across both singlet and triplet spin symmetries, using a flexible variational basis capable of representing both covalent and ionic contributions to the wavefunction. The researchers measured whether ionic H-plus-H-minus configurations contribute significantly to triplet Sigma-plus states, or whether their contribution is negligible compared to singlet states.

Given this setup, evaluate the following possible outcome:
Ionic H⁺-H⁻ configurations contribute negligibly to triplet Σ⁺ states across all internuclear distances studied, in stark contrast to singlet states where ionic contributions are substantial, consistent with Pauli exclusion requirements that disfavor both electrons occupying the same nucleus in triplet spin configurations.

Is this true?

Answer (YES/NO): NO